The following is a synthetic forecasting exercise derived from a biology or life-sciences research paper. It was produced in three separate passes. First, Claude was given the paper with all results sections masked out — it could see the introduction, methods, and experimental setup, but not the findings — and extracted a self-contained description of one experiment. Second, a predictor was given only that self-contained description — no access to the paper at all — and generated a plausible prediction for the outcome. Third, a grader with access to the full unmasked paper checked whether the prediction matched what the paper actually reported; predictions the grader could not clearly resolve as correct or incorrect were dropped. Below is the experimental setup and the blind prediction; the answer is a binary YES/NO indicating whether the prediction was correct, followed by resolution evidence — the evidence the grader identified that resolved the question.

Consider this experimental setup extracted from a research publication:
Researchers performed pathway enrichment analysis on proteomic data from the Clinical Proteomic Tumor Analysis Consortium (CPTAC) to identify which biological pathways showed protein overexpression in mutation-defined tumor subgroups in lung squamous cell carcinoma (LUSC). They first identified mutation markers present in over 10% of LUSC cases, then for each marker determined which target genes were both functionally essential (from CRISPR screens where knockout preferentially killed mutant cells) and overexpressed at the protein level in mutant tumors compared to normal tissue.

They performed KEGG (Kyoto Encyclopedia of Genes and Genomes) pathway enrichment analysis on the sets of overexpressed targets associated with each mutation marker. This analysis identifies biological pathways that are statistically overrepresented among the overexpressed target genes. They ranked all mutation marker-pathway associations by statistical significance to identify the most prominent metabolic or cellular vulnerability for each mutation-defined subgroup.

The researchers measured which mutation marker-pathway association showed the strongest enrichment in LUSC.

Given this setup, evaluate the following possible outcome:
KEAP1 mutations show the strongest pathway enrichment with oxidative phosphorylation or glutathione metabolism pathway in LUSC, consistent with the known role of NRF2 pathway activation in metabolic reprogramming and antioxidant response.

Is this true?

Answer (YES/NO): NO